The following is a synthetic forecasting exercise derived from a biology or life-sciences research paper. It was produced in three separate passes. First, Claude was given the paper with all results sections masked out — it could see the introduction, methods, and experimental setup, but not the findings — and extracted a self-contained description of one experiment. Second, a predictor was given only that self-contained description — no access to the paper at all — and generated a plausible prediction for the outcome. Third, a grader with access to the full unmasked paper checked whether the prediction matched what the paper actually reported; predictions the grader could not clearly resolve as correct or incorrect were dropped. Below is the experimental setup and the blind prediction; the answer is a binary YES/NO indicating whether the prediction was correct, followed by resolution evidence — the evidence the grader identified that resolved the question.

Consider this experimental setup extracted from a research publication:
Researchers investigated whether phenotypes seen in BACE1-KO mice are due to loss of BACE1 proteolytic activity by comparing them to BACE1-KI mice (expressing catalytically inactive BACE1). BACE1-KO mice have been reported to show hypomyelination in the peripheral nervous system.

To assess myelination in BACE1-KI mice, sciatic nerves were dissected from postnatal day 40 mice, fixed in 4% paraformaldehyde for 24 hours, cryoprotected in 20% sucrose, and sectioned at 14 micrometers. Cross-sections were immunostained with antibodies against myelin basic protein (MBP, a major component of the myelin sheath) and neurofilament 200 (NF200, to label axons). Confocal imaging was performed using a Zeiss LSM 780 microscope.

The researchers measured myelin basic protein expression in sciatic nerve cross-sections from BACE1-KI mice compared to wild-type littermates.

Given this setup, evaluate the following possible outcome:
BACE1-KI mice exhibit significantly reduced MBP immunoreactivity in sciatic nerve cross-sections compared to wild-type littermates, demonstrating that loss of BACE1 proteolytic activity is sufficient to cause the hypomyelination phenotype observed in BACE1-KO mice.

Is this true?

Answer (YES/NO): YES